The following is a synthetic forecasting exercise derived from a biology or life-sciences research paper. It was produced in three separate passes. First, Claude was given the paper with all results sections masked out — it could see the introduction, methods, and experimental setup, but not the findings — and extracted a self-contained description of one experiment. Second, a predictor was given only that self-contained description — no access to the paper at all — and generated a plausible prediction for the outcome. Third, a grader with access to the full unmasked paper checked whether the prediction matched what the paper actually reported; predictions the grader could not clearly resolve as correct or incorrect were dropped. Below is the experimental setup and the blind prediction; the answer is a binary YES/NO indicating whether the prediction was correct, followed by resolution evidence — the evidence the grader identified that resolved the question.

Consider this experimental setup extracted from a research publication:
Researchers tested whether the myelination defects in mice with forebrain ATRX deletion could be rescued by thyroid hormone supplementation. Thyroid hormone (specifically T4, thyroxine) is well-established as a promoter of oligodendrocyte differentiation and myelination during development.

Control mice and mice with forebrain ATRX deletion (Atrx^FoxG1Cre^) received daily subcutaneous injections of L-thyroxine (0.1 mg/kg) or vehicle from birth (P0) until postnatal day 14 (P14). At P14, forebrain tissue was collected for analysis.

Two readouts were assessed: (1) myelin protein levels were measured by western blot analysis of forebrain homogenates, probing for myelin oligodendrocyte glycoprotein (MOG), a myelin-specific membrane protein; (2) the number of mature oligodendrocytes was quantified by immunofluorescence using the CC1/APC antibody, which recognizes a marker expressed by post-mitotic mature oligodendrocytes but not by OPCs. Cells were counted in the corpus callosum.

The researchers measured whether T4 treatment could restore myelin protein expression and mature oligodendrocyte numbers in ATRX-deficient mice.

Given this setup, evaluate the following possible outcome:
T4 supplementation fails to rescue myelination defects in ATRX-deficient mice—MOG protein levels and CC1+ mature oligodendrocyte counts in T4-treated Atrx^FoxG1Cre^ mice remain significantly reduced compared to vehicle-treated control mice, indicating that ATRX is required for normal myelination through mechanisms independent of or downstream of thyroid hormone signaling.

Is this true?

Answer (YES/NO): NO